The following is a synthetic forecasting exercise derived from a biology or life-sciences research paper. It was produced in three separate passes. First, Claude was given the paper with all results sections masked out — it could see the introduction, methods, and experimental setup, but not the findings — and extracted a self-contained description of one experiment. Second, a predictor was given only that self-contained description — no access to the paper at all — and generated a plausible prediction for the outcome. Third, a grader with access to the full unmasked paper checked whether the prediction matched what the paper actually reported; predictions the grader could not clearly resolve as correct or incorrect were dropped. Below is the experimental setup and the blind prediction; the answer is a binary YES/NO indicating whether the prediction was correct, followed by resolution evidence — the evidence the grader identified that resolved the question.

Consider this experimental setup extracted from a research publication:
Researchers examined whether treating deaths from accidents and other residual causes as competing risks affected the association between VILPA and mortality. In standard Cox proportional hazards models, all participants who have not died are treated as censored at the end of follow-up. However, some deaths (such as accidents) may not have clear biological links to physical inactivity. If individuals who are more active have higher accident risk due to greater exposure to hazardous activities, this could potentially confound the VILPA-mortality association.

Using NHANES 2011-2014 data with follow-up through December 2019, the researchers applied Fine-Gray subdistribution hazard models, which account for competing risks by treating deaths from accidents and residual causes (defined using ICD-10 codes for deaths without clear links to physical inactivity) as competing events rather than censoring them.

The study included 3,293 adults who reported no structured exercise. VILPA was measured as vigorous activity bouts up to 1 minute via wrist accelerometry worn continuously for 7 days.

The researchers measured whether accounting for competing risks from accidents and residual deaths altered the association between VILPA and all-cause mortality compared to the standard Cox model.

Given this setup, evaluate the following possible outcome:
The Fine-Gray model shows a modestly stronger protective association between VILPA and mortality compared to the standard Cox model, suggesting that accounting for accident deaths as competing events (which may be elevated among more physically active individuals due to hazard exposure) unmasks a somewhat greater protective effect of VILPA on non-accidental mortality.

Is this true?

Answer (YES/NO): NO